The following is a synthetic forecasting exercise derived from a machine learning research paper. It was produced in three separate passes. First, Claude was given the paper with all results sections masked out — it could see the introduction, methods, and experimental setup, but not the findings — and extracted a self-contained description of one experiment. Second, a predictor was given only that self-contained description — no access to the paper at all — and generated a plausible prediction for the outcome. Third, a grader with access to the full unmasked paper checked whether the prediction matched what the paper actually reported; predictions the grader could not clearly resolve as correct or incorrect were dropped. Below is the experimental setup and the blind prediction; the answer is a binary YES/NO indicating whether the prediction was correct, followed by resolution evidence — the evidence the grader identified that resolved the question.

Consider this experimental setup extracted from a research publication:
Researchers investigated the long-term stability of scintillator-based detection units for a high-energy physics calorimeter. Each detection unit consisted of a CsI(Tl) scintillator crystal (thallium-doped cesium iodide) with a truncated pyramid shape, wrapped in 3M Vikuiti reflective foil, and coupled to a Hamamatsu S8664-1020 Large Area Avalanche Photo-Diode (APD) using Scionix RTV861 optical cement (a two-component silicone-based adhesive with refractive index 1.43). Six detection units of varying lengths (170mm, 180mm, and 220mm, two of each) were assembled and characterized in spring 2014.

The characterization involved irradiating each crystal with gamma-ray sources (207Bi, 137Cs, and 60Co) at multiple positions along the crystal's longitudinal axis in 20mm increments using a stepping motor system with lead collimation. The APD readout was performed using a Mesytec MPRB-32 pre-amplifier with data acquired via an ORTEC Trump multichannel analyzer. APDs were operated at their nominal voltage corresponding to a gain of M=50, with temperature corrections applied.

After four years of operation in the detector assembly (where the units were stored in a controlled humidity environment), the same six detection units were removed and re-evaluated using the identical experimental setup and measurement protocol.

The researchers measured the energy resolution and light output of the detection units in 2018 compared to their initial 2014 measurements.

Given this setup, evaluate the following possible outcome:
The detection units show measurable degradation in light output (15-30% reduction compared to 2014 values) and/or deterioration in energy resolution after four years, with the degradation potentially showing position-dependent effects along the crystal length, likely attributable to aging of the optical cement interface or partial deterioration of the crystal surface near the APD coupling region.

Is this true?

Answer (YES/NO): NO